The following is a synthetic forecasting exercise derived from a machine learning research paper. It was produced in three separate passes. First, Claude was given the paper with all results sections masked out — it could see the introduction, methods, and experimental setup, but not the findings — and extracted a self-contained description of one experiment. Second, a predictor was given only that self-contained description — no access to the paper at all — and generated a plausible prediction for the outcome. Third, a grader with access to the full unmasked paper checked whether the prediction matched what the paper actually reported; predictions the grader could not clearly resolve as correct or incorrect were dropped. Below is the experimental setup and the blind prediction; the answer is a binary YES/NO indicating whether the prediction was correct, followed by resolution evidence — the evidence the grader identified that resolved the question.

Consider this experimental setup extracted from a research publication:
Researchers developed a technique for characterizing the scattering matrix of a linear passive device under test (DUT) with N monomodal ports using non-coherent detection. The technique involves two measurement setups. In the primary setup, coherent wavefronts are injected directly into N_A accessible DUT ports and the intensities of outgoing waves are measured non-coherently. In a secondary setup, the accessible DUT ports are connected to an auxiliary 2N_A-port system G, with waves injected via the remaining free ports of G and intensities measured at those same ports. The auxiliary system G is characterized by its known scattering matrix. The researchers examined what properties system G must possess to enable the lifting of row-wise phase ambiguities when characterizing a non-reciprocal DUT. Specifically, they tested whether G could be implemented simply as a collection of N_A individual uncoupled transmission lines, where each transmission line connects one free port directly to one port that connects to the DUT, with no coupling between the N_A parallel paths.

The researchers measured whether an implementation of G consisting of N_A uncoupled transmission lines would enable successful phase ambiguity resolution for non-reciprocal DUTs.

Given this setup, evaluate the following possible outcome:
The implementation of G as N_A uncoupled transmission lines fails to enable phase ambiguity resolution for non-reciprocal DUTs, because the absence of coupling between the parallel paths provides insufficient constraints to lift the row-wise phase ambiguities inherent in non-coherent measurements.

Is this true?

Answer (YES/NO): YES